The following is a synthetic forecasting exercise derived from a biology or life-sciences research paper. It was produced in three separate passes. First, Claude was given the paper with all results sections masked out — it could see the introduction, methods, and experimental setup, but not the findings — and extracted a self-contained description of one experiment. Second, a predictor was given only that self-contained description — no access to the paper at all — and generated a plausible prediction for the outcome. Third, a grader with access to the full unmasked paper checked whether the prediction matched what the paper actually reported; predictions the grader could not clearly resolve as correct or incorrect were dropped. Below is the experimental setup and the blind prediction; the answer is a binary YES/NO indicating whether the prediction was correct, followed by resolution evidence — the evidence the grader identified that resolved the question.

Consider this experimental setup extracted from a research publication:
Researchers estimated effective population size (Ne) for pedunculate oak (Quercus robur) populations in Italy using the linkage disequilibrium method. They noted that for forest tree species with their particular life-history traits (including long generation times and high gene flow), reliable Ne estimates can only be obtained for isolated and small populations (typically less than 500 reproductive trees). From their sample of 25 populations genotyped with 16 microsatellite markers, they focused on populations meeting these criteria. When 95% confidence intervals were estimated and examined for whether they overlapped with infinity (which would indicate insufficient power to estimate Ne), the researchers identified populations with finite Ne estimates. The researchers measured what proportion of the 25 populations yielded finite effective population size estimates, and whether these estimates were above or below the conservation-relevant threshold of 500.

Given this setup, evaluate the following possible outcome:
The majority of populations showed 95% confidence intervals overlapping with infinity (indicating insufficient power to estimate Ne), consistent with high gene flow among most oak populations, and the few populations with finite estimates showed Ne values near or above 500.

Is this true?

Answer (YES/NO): NO